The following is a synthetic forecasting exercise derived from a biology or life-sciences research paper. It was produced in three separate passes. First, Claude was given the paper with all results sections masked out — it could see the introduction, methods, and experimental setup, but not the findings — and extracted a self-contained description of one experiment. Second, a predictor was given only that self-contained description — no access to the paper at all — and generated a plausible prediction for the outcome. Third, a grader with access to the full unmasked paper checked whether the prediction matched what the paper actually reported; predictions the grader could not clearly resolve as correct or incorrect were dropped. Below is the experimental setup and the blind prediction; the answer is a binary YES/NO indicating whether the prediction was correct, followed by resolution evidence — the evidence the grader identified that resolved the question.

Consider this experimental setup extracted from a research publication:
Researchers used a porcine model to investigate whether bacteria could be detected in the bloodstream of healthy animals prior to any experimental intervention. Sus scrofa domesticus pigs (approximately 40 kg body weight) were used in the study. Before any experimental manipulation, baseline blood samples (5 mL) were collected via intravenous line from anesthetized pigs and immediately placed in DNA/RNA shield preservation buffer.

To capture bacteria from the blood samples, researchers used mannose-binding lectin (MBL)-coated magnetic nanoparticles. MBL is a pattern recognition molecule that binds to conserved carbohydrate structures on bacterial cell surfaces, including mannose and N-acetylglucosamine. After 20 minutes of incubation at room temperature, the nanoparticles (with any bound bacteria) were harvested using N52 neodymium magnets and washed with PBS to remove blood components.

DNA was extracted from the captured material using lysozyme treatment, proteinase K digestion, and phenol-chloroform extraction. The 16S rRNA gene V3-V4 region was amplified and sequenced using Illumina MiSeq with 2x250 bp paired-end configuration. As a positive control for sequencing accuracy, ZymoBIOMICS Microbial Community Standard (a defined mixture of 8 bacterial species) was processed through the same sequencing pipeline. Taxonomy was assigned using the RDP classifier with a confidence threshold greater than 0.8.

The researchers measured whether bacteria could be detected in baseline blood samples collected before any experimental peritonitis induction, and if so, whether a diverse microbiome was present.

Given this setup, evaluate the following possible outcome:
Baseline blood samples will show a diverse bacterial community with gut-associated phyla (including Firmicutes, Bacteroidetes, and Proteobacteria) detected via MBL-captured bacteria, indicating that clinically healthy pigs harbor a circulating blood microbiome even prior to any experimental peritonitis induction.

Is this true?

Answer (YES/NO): NO